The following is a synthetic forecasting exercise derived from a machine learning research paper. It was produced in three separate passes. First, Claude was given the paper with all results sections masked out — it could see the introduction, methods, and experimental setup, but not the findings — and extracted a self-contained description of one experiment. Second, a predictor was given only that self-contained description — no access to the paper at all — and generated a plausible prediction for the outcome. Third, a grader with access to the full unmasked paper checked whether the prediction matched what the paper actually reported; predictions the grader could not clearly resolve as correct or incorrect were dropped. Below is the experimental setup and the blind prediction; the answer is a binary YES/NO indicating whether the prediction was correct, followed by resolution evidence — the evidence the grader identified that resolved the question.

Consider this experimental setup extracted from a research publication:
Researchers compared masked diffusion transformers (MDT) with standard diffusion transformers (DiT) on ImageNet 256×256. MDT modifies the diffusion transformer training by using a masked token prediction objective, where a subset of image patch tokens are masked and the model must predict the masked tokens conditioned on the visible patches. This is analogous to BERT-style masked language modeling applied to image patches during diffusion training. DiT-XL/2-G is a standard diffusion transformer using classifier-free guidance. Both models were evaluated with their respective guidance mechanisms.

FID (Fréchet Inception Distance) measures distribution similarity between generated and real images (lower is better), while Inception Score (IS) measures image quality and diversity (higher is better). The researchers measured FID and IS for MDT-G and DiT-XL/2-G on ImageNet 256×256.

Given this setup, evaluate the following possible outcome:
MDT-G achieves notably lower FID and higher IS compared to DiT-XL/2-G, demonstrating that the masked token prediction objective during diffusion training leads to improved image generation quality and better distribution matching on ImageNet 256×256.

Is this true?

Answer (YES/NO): YES